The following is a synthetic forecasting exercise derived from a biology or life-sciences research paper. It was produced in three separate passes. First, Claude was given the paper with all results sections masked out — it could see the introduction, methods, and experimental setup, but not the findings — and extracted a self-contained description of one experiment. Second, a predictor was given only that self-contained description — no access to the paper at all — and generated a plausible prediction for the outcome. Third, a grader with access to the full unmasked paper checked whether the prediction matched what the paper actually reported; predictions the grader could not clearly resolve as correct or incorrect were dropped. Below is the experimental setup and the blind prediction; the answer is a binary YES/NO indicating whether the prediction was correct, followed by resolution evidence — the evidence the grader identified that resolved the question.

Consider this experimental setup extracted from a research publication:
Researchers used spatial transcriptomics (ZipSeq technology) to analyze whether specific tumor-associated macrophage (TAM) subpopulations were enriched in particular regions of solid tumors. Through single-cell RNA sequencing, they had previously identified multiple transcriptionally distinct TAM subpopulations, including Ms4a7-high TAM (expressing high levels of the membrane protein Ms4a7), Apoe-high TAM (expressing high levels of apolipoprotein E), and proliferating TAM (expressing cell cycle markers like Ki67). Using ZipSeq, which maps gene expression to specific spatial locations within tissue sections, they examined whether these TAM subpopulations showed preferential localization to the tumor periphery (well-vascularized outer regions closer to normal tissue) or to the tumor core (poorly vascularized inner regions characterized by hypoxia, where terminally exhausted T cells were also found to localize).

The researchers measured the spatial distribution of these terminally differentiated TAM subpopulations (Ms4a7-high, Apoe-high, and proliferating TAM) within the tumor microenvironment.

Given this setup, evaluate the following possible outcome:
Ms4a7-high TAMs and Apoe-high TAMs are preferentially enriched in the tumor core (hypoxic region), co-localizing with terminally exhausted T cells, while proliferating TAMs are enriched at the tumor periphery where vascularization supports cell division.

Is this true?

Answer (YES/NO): NO